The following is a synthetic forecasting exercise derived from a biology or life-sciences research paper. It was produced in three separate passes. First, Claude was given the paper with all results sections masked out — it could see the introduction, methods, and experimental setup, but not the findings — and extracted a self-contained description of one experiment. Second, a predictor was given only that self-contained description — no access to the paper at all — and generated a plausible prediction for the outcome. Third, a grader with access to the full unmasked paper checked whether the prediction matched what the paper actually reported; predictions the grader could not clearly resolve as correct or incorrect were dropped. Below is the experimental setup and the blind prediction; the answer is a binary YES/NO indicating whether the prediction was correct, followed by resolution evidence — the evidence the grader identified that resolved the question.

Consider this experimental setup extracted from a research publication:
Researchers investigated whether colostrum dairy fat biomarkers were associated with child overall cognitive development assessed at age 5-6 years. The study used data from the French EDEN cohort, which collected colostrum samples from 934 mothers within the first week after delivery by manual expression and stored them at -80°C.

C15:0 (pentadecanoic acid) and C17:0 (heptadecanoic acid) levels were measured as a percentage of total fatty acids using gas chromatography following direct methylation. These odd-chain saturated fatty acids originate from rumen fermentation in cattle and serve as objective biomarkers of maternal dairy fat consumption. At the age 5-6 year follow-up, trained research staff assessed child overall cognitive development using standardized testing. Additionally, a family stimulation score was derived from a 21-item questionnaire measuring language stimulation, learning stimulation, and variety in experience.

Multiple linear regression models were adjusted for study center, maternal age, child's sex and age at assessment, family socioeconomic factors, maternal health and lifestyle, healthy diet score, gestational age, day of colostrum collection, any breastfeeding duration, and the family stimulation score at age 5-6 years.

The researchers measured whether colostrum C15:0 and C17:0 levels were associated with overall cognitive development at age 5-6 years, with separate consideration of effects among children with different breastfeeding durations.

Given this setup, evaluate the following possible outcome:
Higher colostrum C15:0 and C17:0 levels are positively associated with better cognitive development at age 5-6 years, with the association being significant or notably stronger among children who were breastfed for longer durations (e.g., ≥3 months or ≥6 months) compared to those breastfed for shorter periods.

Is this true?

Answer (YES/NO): NO